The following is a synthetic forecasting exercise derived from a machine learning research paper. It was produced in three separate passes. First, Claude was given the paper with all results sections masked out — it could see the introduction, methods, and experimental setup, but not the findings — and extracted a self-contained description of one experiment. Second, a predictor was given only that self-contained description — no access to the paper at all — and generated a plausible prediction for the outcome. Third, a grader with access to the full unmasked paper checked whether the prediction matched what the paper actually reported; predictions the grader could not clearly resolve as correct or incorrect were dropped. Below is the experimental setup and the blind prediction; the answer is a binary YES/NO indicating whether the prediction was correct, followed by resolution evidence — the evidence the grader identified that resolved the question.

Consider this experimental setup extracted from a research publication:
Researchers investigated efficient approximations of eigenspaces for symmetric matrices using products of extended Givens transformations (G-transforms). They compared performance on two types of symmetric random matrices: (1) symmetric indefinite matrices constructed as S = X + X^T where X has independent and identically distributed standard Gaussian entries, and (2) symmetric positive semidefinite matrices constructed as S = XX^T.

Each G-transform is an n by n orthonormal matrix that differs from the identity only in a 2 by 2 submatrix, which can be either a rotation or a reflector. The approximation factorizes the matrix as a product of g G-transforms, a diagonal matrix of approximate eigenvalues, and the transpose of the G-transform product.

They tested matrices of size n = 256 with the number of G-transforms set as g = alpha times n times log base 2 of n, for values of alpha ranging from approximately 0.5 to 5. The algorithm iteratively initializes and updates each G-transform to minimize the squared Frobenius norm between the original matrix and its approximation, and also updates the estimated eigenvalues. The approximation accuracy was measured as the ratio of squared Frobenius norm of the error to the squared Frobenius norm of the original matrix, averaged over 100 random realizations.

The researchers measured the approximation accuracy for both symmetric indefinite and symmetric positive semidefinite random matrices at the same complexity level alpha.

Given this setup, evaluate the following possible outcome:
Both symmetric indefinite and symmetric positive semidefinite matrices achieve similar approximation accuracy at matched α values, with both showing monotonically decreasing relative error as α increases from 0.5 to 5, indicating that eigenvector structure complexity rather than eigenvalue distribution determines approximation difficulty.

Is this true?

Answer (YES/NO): NO